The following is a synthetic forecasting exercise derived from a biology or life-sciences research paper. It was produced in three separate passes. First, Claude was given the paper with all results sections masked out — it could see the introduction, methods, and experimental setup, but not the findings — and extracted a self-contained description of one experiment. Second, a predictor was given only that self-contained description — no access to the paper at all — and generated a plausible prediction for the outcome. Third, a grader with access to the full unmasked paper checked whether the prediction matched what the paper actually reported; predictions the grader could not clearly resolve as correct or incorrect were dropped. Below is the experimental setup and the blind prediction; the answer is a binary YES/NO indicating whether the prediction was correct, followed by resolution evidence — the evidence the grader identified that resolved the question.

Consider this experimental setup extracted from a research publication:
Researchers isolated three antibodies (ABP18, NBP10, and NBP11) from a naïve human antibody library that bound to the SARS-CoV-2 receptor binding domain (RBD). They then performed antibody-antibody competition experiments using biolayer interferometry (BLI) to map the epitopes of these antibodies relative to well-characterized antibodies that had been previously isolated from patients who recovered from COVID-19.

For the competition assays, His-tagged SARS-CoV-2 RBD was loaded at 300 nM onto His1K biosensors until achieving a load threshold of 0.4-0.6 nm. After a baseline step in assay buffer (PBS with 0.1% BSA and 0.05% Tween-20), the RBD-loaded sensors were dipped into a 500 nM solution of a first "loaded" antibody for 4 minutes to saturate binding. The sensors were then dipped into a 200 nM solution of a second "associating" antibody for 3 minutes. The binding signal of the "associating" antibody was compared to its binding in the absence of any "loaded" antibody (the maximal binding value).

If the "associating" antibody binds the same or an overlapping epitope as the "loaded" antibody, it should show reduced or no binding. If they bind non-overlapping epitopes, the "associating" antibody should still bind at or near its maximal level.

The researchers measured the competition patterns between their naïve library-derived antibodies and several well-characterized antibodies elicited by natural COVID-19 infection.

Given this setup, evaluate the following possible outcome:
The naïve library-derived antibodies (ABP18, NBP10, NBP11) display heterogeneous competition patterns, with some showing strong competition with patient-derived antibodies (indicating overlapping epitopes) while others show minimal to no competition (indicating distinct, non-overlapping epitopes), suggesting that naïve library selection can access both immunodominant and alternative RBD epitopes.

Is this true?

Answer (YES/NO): YES